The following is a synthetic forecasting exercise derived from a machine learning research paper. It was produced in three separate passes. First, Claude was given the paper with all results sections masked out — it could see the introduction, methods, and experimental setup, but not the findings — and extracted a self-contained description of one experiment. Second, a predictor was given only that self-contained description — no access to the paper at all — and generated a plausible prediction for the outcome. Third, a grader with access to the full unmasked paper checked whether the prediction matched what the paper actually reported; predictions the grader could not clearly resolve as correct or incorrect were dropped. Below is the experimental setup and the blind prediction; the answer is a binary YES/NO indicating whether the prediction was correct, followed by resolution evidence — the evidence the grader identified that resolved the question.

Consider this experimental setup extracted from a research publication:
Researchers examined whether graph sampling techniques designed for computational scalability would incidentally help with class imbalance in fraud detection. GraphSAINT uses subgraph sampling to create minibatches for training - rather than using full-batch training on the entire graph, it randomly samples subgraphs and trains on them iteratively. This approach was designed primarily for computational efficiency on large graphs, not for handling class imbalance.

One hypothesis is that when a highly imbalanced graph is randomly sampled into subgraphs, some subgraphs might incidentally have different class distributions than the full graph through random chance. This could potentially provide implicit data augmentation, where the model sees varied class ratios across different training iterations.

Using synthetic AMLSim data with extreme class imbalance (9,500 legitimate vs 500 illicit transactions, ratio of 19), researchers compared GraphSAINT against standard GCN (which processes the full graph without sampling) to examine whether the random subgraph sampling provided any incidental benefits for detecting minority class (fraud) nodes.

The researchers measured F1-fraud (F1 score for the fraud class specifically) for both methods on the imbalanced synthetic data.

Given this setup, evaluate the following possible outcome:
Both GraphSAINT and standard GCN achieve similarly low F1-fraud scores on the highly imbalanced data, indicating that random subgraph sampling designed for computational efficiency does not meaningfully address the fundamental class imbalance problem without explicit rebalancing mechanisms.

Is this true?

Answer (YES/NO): YES